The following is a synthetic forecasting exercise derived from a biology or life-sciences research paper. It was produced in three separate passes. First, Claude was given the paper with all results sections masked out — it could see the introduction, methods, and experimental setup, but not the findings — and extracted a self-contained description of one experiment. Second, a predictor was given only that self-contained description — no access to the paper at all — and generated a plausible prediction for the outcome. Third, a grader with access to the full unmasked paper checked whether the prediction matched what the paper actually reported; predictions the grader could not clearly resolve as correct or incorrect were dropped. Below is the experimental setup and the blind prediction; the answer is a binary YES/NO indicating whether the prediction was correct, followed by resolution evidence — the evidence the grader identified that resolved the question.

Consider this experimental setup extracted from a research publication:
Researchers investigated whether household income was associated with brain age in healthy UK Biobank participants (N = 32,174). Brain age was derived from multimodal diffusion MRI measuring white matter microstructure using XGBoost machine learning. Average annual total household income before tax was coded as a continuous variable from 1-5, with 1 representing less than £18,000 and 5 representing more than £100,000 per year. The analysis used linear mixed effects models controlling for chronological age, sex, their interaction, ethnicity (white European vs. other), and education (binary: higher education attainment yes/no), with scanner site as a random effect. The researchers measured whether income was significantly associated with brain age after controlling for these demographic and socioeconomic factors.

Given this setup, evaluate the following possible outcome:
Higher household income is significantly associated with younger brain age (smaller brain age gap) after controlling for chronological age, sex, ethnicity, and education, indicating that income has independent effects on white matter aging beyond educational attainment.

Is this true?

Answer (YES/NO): NO